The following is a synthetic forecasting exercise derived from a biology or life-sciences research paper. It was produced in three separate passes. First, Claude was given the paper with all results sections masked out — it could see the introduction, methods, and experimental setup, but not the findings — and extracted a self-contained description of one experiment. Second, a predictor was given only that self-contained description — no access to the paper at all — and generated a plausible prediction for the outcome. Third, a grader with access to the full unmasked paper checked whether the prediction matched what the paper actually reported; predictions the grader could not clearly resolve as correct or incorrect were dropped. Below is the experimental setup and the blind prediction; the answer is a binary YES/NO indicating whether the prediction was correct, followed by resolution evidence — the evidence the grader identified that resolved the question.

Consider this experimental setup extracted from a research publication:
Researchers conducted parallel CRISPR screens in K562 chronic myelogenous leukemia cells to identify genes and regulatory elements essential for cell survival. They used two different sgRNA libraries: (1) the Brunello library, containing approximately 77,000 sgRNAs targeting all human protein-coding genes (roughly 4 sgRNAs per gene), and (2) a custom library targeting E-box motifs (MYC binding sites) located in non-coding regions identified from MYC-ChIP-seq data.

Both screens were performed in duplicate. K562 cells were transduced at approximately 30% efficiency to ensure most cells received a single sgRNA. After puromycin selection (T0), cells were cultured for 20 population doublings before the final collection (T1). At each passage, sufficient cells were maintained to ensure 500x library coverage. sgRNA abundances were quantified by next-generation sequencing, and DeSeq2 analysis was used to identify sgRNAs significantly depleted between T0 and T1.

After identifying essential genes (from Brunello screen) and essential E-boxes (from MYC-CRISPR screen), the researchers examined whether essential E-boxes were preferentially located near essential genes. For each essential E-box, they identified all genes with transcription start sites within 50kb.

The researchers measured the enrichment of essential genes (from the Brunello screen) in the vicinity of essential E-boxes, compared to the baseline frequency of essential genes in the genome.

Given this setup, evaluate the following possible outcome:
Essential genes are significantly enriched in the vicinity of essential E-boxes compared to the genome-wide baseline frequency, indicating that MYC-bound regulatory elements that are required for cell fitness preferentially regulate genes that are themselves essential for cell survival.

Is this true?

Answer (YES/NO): YES